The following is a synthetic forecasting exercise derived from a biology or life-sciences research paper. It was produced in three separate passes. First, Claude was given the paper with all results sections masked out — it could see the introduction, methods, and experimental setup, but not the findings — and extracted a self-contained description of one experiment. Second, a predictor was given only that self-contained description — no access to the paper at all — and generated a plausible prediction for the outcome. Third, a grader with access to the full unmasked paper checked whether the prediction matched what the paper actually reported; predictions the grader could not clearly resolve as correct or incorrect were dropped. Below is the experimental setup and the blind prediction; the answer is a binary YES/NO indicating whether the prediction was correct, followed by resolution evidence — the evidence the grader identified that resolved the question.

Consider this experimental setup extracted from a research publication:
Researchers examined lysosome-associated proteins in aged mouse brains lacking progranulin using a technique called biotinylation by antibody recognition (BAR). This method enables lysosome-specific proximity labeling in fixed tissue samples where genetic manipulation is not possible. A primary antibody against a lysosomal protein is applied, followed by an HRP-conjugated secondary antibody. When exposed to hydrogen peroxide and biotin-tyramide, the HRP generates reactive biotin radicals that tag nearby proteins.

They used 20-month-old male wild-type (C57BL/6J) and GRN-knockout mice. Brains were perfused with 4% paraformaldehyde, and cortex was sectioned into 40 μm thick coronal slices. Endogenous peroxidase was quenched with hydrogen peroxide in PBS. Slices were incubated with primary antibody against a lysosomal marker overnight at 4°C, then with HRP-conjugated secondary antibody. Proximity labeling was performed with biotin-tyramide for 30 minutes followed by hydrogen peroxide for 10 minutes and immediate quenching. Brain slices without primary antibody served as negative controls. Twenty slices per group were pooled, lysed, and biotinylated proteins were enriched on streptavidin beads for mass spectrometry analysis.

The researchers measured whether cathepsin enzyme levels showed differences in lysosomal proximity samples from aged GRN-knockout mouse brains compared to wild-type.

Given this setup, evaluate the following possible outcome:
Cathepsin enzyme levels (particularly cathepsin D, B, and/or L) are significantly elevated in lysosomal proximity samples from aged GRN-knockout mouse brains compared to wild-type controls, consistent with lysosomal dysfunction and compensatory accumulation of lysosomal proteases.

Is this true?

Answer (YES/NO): YES